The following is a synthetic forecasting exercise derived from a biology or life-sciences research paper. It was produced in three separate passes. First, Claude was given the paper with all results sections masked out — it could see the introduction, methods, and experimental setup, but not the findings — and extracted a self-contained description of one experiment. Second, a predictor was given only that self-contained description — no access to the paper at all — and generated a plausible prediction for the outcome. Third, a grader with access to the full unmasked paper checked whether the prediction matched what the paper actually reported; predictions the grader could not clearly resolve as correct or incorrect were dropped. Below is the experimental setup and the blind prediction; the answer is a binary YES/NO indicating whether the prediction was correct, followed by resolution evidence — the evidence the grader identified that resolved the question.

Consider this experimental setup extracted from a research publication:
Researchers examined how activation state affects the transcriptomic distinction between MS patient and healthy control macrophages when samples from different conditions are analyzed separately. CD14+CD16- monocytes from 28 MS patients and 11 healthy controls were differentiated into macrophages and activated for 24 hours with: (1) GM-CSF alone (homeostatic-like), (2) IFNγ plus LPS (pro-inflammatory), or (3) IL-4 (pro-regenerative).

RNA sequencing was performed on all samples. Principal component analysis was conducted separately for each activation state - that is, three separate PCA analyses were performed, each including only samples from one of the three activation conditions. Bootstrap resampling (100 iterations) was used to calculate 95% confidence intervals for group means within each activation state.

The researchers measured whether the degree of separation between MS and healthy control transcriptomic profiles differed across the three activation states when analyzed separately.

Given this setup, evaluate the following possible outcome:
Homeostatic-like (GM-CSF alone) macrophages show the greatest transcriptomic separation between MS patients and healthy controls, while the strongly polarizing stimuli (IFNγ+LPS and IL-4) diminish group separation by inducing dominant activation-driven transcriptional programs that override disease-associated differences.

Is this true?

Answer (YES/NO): NO